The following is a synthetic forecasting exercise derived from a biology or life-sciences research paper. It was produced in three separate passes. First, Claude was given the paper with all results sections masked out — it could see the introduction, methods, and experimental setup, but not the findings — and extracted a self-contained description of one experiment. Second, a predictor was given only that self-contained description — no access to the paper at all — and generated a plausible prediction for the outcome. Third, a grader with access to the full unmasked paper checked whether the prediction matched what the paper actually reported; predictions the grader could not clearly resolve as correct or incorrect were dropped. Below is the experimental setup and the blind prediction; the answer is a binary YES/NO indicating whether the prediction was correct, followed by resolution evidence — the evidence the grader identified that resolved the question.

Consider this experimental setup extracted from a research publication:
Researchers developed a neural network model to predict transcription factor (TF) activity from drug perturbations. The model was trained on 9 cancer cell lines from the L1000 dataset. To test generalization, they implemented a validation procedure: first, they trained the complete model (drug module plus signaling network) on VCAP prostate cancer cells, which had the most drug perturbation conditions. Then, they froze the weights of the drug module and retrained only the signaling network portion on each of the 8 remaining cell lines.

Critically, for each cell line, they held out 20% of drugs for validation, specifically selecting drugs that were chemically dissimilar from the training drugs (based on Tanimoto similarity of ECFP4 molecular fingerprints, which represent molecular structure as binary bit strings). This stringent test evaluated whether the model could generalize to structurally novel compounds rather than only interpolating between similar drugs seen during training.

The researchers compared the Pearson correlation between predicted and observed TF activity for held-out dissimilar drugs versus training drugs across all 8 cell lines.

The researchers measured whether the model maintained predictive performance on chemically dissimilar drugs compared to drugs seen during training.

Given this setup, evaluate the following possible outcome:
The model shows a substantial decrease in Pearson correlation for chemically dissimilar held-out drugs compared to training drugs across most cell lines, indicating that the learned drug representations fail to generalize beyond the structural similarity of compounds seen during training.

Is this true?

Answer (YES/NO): NO